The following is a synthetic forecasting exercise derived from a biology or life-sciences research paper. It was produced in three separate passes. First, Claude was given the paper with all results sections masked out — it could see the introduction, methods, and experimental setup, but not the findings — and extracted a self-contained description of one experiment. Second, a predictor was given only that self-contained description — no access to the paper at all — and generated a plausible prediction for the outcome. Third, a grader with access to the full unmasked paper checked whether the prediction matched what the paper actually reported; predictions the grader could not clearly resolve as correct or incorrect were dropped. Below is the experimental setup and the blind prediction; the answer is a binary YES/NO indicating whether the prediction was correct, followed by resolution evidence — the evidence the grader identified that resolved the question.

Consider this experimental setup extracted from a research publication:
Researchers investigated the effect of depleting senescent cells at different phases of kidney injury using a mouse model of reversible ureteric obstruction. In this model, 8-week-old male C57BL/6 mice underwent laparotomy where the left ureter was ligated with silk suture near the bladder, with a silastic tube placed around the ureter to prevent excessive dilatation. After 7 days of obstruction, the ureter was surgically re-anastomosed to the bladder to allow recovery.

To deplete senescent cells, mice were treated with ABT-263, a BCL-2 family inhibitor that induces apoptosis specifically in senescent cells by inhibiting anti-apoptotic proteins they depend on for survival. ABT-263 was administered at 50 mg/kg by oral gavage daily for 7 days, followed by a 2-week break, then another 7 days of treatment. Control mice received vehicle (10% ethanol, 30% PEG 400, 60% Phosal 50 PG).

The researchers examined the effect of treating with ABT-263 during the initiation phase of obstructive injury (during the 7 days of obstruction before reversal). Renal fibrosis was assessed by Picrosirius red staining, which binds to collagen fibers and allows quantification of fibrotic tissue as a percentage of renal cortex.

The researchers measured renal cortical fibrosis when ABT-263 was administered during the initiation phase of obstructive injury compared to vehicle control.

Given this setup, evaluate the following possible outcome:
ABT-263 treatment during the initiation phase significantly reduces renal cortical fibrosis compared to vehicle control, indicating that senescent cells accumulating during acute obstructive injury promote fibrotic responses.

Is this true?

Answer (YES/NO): NO